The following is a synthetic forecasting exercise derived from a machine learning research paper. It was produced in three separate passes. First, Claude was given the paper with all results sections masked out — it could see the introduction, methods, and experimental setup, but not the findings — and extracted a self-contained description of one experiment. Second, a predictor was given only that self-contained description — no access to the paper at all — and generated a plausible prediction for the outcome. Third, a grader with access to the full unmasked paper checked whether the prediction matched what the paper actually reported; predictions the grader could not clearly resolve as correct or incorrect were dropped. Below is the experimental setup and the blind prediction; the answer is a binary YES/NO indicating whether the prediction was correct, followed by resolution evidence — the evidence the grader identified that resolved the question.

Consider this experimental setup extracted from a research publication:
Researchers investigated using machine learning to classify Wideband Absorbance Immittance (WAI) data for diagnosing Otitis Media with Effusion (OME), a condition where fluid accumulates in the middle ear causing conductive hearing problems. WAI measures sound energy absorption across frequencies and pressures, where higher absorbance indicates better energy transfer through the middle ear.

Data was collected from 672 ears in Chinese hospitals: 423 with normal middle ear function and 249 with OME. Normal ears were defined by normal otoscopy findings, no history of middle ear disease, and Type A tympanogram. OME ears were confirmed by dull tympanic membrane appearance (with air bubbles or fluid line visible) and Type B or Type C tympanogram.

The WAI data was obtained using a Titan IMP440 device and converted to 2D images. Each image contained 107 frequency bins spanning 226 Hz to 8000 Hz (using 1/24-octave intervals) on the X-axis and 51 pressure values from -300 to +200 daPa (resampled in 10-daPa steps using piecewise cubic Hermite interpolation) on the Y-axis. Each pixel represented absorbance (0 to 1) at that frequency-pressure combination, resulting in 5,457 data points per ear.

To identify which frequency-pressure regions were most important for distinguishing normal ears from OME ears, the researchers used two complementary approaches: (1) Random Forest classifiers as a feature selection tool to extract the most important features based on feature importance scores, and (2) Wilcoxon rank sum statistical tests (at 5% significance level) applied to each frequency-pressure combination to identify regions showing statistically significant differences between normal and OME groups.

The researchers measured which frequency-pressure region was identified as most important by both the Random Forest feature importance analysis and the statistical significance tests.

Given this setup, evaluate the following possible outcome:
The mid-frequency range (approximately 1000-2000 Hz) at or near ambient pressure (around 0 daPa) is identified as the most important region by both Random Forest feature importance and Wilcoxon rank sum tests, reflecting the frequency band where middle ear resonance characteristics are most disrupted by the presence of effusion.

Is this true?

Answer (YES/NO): NO